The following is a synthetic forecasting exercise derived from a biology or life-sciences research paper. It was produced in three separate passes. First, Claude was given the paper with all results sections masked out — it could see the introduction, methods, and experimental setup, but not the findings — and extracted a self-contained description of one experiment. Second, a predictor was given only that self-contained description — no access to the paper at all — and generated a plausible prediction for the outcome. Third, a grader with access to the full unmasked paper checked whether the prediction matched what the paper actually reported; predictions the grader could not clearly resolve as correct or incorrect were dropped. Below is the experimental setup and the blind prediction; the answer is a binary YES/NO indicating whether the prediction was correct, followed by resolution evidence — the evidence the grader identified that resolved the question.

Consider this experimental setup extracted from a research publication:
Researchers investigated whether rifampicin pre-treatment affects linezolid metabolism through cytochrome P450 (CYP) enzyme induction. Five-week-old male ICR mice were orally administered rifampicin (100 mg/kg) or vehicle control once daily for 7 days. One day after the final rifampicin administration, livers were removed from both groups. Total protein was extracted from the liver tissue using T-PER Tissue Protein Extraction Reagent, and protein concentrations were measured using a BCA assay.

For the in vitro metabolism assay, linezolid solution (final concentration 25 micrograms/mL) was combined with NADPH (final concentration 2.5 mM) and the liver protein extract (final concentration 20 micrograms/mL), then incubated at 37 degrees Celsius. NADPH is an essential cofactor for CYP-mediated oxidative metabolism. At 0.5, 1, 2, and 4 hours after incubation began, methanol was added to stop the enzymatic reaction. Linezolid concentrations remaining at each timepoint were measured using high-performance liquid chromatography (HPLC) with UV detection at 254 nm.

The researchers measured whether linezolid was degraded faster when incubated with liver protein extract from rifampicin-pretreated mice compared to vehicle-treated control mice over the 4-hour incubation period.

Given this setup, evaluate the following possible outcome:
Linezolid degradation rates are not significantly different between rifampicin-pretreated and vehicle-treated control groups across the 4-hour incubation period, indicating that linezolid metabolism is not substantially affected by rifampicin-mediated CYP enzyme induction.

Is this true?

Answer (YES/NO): YES